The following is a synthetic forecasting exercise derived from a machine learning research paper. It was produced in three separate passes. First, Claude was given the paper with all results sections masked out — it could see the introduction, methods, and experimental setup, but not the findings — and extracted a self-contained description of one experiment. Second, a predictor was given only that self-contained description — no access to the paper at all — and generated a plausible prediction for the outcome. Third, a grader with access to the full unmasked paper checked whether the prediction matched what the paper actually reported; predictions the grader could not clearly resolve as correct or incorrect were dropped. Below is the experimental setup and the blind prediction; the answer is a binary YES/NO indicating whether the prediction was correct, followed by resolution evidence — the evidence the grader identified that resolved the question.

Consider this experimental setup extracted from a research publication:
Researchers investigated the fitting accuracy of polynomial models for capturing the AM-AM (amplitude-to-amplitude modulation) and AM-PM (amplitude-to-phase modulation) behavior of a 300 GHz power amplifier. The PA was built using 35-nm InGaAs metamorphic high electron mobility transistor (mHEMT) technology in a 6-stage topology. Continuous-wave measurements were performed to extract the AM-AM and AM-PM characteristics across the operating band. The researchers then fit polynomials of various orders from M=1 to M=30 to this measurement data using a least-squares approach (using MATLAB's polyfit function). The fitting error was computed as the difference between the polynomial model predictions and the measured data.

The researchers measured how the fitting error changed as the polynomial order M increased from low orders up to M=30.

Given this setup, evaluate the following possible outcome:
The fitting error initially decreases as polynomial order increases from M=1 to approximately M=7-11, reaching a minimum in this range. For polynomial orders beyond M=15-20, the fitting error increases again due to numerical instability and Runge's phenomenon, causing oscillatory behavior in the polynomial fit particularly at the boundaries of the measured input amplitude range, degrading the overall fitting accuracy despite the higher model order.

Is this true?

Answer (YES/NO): NO